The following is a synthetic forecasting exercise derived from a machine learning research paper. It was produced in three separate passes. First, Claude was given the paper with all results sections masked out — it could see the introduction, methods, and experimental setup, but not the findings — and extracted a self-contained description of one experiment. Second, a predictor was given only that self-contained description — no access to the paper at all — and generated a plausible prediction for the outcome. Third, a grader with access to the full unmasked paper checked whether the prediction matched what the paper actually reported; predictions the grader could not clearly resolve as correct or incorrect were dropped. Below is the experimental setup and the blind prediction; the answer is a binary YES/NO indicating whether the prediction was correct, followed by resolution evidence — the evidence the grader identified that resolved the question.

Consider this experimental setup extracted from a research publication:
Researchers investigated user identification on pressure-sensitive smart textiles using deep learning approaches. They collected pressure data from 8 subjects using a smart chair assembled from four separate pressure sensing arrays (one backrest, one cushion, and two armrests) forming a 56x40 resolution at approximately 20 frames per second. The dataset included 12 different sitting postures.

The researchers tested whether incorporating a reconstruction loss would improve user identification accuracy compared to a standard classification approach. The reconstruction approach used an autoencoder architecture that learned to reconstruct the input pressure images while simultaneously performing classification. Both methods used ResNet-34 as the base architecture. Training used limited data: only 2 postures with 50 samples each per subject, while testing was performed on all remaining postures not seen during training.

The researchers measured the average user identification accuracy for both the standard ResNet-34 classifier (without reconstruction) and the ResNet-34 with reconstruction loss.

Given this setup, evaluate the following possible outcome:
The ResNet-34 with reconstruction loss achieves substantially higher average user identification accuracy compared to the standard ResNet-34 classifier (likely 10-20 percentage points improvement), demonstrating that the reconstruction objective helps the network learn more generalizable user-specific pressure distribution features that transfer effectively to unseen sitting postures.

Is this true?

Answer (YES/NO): NO